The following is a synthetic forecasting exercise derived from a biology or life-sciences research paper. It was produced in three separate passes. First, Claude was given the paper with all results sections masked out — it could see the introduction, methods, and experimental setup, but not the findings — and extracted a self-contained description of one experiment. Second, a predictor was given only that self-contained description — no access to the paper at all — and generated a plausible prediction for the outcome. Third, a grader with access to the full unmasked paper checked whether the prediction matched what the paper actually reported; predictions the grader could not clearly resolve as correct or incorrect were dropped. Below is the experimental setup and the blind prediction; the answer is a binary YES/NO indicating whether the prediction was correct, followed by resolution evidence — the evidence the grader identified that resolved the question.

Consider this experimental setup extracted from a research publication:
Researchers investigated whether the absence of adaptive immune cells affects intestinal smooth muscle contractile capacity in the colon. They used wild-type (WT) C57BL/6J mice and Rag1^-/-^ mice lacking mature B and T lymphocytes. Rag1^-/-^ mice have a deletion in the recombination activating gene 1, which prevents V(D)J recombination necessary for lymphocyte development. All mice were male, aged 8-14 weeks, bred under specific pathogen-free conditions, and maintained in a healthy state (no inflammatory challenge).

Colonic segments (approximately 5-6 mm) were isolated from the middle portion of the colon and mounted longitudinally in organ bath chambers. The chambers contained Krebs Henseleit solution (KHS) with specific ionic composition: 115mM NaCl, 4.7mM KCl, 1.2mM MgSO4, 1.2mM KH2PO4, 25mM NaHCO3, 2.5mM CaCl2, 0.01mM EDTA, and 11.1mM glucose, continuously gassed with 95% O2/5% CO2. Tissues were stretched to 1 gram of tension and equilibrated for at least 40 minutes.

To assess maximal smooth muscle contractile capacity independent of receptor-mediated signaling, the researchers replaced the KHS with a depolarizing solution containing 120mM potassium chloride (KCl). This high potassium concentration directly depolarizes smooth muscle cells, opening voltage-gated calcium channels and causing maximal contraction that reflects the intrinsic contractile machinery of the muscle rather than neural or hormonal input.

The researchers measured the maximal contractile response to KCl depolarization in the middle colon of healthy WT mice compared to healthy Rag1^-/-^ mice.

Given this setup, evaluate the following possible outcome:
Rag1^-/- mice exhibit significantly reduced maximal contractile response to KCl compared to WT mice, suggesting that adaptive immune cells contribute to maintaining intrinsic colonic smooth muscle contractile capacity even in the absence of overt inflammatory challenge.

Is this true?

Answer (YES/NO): NO